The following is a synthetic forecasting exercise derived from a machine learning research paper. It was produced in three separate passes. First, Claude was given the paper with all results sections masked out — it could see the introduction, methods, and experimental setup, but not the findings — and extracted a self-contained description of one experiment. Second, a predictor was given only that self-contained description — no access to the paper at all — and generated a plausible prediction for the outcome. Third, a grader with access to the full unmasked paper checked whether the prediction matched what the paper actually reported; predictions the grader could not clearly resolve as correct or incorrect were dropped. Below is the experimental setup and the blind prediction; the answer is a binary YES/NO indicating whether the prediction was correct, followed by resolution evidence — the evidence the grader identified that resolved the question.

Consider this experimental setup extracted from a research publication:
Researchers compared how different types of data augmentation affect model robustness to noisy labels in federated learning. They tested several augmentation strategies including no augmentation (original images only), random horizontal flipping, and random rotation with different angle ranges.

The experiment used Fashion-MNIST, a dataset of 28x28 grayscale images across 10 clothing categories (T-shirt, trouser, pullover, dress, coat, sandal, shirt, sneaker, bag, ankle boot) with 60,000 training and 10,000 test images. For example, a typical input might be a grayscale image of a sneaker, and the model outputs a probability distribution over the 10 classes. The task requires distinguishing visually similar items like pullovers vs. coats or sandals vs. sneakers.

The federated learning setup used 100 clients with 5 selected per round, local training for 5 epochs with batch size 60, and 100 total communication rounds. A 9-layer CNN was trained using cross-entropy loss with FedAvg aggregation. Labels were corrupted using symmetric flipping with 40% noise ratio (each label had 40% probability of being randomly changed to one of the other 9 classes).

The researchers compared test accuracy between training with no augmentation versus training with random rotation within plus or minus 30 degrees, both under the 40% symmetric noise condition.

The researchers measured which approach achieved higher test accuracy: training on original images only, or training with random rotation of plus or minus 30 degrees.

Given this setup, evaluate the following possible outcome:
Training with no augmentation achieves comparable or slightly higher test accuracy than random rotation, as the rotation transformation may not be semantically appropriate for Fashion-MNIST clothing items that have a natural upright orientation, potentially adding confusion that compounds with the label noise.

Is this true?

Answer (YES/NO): NO